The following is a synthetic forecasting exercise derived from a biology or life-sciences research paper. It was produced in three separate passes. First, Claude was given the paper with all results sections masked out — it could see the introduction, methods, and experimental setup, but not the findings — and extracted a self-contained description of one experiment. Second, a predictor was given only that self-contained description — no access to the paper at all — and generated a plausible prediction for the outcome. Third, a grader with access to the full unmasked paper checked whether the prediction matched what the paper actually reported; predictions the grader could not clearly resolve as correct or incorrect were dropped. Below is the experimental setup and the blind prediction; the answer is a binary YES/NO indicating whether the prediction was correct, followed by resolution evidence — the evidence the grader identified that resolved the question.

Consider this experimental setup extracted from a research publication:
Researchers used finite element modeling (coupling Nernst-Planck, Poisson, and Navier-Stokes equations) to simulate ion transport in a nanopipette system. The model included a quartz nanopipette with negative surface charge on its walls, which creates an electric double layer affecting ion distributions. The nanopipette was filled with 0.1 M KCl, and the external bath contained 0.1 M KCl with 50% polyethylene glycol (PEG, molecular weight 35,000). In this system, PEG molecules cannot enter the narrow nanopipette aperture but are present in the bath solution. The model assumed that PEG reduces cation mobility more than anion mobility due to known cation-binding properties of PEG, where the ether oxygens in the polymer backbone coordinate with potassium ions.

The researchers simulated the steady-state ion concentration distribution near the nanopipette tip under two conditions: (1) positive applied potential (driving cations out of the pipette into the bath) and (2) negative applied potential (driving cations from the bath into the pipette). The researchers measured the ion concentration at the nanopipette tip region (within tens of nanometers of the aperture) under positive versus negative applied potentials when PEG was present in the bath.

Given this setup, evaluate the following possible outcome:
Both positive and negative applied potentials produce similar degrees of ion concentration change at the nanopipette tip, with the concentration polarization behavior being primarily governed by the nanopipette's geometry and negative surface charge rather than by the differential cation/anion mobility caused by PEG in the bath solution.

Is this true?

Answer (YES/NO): NO